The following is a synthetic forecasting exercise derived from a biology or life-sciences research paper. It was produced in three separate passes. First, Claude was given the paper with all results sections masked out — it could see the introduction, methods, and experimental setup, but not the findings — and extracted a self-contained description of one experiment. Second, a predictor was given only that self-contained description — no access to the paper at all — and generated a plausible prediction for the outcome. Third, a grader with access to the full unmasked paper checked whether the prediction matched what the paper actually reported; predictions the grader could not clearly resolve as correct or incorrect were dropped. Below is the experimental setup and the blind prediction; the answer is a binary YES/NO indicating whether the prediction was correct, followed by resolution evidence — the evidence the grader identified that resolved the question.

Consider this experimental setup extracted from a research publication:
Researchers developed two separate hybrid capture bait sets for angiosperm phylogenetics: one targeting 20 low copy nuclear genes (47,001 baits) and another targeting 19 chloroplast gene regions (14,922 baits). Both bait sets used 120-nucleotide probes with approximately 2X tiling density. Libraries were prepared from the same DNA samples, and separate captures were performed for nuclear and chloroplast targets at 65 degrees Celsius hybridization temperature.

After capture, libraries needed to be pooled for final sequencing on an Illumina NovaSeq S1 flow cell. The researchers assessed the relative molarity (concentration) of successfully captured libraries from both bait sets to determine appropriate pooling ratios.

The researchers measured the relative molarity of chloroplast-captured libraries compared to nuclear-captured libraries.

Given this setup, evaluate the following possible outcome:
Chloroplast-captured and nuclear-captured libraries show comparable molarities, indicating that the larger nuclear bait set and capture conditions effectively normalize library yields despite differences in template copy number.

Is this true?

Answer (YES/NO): NO